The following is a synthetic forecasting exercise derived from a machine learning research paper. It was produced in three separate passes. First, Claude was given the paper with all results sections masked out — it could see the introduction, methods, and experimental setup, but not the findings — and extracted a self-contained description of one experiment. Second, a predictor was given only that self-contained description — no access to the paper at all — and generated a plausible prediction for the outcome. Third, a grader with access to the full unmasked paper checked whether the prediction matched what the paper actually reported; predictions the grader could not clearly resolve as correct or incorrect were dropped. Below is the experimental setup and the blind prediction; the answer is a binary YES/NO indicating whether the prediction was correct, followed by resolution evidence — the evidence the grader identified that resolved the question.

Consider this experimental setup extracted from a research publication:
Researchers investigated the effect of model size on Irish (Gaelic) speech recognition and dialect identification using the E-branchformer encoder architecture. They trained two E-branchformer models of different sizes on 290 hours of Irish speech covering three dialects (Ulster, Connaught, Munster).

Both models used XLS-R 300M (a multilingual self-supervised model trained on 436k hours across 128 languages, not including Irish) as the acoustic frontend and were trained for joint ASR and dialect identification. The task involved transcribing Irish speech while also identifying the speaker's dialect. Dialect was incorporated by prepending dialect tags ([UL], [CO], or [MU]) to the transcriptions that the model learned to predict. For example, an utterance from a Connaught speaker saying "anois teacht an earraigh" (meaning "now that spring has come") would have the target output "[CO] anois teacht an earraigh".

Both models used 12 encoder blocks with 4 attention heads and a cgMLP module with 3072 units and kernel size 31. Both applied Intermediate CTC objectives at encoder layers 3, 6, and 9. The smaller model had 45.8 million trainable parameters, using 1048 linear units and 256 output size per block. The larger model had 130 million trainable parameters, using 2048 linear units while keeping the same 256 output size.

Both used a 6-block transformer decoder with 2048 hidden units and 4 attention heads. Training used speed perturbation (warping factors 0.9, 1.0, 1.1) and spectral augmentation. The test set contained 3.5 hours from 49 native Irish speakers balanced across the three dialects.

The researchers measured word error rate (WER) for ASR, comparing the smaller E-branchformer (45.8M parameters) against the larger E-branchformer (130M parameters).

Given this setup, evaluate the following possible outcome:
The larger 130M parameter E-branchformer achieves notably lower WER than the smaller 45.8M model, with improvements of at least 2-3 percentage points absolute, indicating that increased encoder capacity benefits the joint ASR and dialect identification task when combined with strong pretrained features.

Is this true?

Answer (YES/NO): YES